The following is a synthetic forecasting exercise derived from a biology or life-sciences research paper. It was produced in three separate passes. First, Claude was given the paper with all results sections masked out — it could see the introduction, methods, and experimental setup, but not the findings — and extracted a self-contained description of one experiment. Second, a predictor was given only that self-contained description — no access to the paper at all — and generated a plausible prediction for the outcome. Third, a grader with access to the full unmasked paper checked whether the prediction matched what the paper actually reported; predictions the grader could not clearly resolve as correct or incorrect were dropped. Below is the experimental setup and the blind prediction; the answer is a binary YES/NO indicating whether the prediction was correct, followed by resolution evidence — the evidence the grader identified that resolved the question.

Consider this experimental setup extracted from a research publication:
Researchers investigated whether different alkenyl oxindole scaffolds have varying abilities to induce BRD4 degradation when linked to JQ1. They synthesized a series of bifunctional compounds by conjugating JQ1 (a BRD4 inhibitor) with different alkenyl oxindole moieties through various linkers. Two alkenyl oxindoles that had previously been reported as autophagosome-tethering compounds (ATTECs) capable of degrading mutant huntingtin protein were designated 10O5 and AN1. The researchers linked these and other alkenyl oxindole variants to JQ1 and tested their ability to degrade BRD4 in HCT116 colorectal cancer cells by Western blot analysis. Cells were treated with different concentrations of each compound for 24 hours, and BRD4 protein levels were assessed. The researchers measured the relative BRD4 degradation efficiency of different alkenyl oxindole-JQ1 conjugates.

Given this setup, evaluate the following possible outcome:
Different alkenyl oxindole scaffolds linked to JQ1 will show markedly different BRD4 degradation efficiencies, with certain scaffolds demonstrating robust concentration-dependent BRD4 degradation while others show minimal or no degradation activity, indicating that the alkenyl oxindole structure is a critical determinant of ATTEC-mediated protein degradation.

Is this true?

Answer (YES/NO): NO